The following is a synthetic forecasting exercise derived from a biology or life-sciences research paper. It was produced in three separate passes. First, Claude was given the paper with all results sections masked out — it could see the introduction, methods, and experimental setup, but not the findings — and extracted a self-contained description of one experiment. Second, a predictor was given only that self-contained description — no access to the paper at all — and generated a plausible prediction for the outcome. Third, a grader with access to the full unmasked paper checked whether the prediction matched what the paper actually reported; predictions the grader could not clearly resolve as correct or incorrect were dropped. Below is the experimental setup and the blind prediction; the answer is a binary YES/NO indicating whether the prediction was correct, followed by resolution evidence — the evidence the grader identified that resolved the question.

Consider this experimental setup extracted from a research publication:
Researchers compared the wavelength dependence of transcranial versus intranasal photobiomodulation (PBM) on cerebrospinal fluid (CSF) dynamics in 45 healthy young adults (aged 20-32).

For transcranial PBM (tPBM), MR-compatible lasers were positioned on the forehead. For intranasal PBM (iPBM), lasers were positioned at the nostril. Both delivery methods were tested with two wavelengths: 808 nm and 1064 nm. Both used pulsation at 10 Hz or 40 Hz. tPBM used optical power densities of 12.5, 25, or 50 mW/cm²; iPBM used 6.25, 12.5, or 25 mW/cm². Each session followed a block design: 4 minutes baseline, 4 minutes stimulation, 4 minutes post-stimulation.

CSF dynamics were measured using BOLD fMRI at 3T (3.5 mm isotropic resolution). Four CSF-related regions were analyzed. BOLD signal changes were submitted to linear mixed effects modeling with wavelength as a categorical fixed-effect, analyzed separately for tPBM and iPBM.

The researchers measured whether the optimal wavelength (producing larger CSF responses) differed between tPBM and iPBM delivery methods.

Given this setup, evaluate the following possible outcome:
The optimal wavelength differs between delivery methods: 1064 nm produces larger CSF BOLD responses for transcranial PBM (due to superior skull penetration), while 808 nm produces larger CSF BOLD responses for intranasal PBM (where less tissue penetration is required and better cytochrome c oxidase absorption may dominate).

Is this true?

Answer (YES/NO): NO